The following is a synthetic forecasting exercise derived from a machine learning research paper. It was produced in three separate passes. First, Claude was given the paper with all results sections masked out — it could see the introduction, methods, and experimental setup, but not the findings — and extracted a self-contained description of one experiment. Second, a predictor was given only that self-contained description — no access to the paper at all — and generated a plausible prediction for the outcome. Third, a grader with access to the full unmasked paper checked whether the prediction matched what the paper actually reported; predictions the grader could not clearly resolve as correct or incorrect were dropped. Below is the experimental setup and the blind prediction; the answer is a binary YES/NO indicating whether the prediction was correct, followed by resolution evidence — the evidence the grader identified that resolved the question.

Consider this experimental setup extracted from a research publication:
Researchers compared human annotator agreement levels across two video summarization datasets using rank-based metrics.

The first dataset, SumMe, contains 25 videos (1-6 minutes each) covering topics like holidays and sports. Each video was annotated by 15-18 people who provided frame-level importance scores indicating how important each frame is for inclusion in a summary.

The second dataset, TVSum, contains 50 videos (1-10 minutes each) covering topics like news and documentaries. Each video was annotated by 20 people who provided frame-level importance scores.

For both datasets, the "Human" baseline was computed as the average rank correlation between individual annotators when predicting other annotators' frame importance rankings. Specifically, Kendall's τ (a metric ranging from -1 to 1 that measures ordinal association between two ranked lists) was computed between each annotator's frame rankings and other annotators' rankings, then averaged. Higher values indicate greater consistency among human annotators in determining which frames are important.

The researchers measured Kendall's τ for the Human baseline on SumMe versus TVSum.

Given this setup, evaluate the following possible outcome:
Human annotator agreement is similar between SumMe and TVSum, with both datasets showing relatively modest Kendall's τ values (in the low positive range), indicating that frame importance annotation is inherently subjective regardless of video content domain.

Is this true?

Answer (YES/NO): YES